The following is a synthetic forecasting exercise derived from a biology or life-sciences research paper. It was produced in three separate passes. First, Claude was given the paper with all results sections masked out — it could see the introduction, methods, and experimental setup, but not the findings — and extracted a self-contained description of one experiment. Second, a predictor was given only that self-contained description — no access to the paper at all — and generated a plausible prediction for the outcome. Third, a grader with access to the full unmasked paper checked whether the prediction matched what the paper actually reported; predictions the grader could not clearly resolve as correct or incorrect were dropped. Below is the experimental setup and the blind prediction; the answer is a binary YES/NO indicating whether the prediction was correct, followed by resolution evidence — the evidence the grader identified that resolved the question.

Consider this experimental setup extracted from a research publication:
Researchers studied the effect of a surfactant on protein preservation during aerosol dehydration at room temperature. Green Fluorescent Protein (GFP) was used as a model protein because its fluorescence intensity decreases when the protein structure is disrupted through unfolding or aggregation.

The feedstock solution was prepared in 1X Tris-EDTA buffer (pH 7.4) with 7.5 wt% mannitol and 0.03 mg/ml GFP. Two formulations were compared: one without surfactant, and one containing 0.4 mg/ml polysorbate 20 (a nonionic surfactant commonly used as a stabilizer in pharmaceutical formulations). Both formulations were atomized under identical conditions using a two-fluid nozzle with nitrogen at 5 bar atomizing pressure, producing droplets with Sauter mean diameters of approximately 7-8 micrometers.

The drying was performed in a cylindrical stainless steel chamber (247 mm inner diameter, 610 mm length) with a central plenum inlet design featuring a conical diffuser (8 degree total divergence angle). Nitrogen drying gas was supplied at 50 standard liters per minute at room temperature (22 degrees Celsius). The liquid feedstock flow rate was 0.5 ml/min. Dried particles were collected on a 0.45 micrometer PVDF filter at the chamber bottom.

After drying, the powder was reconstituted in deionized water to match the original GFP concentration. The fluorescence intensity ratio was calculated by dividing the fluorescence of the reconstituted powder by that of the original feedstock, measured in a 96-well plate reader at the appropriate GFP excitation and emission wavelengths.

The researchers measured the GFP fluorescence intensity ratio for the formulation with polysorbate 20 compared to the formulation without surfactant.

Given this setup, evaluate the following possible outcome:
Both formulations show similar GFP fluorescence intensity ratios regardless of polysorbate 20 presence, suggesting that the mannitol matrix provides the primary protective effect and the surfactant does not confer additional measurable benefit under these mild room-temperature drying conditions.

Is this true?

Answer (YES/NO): NO